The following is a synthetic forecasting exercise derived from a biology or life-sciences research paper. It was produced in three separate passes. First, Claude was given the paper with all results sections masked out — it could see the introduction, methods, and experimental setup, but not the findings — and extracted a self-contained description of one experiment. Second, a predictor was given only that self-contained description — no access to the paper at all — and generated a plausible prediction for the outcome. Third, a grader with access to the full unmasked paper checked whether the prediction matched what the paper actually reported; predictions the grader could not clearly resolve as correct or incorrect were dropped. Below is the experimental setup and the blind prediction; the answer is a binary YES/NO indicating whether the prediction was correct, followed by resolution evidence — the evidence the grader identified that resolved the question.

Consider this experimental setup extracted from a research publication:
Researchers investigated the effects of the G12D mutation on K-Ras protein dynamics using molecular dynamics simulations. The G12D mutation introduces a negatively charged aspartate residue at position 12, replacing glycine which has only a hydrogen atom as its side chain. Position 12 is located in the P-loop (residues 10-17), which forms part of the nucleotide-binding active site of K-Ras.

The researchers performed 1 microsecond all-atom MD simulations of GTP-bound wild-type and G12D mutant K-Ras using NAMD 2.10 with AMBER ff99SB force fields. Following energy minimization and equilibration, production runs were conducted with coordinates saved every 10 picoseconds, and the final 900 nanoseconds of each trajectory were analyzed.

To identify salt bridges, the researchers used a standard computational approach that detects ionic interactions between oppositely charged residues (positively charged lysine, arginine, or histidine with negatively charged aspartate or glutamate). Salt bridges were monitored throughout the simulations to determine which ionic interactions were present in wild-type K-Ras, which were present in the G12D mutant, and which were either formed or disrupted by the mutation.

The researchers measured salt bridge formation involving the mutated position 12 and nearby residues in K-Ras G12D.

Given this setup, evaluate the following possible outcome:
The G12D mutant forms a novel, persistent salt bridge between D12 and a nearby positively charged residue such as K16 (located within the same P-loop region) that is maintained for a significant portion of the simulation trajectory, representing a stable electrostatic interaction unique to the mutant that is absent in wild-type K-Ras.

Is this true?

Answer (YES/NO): YES